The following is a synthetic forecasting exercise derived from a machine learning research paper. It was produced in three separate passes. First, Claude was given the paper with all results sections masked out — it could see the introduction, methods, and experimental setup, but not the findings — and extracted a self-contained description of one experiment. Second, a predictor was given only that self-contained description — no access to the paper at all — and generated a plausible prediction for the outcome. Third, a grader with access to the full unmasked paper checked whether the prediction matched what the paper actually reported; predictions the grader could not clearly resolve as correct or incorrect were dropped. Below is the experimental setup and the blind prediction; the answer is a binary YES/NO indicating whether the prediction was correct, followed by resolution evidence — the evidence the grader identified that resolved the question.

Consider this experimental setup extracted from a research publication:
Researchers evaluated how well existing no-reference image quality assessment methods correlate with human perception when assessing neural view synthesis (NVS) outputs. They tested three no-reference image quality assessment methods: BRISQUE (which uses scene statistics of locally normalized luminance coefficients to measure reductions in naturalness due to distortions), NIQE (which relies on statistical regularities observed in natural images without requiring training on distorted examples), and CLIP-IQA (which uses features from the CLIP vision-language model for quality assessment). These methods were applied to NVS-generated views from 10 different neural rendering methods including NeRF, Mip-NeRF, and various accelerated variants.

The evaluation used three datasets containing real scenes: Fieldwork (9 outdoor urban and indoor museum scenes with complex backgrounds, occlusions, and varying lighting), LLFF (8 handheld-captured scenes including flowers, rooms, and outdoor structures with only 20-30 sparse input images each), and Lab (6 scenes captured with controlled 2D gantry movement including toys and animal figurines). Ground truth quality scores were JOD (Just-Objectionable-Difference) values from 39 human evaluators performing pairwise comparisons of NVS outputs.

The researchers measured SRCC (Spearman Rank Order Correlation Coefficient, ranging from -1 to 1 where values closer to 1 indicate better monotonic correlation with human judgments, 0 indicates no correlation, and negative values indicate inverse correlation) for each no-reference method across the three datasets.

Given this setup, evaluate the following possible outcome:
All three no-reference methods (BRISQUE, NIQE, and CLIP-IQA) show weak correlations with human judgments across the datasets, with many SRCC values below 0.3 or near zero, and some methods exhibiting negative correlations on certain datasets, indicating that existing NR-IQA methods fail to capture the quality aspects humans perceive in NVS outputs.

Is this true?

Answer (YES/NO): NO